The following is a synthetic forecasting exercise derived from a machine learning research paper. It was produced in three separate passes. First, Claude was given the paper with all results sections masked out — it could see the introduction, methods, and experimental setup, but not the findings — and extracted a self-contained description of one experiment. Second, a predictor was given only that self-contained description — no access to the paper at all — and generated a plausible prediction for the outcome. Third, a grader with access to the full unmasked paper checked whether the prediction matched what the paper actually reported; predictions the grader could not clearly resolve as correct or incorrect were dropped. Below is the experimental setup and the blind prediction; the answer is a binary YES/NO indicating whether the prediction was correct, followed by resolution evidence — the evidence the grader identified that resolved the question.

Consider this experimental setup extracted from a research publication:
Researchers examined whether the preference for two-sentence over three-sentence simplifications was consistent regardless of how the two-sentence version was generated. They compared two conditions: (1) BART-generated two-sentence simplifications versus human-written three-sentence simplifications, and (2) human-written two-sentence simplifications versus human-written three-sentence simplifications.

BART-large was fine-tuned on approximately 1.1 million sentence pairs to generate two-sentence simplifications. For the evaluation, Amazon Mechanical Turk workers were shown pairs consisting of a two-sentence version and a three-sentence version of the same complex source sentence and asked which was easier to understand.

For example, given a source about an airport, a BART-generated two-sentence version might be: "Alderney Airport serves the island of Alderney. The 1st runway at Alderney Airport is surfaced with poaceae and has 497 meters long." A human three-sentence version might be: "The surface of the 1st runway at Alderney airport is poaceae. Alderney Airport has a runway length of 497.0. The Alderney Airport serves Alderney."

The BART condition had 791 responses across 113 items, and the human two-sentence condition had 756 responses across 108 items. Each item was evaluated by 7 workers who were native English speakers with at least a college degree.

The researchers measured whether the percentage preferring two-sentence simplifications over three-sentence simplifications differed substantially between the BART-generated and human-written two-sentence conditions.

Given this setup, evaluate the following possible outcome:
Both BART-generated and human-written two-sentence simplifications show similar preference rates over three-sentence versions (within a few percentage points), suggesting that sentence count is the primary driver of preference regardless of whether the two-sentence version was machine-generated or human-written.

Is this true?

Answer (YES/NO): YES